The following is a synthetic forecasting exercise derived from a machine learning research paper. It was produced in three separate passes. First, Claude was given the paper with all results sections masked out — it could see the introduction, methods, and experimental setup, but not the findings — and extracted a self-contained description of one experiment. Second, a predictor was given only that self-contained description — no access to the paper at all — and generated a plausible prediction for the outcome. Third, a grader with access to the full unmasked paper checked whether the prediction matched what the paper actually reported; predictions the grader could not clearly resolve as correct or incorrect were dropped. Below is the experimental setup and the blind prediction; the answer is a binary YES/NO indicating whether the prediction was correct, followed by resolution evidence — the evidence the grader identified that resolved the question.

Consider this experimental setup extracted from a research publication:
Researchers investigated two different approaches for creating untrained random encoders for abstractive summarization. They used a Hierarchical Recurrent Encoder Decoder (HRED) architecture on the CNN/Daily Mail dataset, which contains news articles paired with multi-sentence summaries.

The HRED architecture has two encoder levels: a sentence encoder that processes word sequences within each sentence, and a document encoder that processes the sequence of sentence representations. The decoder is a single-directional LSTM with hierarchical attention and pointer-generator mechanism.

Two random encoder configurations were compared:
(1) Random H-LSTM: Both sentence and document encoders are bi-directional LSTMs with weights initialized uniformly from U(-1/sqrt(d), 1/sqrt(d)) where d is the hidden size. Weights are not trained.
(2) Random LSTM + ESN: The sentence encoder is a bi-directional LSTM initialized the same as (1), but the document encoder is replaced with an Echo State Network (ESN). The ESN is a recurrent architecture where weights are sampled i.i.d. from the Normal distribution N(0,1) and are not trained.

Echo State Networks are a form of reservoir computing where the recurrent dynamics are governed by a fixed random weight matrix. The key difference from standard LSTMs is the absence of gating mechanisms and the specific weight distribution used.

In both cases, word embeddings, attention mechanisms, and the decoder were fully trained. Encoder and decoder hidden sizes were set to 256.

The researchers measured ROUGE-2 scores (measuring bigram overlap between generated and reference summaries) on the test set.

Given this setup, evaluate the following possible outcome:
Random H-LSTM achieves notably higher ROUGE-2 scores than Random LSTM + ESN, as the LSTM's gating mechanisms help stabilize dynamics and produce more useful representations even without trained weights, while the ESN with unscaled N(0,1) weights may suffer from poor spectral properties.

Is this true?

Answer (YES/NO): NO